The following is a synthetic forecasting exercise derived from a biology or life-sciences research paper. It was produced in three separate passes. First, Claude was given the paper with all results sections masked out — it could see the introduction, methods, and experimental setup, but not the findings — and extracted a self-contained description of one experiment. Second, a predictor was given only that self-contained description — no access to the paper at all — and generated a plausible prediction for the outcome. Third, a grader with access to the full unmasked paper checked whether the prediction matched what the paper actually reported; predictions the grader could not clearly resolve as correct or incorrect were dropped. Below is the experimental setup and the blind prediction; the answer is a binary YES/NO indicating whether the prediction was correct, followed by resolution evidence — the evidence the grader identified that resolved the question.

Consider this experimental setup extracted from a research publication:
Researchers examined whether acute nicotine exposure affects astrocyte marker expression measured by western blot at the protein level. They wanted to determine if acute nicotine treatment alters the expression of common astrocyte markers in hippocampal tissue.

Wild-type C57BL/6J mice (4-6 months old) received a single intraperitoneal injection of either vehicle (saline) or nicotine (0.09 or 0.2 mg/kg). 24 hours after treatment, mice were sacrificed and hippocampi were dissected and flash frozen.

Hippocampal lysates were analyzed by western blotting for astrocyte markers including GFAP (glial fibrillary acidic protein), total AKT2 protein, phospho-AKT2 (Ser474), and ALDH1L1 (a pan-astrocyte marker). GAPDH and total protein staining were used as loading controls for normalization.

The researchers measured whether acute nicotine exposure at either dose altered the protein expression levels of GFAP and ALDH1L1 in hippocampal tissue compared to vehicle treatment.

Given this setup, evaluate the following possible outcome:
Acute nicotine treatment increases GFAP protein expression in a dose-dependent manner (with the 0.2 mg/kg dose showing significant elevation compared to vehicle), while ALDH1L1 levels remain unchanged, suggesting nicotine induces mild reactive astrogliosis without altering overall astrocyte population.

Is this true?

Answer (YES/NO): NO